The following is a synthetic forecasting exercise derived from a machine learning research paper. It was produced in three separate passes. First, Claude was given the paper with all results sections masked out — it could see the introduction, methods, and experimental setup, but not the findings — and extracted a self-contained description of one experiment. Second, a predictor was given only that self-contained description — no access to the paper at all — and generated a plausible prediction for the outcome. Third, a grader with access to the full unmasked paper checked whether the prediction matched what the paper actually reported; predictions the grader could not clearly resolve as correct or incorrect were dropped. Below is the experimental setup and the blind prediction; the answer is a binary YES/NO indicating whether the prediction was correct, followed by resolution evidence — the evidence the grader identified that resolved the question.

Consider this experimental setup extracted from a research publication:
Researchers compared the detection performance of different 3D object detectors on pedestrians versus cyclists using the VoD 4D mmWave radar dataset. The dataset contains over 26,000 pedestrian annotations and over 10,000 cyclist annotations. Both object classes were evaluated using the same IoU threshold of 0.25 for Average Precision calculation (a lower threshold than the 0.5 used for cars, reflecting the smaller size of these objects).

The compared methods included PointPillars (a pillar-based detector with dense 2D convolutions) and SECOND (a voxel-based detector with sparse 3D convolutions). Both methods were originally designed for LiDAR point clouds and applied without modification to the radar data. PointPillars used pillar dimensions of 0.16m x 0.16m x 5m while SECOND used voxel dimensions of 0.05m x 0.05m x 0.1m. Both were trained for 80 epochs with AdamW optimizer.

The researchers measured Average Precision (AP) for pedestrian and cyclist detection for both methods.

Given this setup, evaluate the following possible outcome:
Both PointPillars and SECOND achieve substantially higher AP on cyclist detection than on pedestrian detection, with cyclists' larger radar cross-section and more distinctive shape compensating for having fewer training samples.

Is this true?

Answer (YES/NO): YES